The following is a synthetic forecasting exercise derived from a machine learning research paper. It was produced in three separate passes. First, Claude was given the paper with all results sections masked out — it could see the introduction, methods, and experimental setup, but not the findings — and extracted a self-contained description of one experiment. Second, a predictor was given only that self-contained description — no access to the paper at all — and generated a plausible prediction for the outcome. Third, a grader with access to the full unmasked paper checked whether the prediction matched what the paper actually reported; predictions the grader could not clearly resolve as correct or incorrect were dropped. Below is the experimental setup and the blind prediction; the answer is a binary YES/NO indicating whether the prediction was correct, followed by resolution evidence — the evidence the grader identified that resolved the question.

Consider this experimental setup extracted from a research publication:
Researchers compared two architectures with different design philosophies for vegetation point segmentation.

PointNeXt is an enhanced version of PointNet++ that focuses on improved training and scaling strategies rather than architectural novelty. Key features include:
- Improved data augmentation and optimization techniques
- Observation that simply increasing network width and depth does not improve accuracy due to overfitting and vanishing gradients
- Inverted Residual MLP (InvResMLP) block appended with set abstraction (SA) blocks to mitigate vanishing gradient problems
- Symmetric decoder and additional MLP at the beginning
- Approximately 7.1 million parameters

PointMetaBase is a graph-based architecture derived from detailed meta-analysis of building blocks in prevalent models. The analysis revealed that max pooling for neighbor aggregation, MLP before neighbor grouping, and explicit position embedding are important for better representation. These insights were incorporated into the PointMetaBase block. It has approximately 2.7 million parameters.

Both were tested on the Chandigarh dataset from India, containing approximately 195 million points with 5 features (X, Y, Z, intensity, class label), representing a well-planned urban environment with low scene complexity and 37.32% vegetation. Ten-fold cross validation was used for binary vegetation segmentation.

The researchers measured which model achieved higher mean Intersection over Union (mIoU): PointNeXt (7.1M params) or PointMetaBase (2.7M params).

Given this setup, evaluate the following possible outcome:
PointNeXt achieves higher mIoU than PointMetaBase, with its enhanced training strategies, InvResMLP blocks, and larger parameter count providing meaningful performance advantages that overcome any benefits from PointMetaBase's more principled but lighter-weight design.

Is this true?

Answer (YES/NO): NO